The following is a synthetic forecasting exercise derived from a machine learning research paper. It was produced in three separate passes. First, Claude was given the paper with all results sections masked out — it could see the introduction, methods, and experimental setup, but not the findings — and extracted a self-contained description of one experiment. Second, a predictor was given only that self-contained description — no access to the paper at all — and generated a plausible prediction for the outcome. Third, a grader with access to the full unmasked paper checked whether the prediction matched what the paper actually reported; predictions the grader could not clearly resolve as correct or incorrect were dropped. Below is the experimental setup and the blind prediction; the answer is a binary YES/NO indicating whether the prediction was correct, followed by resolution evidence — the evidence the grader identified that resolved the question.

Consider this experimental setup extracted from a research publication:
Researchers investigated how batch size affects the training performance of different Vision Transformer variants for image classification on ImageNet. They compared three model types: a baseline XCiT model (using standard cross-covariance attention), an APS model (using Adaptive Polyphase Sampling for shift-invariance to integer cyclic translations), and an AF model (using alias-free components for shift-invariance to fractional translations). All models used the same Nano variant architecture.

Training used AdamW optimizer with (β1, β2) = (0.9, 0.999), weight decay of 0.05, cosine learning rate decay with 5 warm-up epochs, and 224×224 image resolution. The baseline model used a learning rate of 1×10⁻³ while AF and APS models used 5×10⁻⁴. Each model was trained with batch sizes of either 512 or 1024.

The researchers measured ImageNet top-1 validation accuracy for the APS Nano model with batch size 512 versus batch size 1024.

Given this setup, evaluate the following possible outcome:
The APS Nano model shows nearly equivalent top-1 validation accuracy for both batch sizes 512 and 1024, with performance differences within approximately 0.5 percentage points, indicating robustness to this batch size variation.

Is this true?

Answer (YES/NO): NO